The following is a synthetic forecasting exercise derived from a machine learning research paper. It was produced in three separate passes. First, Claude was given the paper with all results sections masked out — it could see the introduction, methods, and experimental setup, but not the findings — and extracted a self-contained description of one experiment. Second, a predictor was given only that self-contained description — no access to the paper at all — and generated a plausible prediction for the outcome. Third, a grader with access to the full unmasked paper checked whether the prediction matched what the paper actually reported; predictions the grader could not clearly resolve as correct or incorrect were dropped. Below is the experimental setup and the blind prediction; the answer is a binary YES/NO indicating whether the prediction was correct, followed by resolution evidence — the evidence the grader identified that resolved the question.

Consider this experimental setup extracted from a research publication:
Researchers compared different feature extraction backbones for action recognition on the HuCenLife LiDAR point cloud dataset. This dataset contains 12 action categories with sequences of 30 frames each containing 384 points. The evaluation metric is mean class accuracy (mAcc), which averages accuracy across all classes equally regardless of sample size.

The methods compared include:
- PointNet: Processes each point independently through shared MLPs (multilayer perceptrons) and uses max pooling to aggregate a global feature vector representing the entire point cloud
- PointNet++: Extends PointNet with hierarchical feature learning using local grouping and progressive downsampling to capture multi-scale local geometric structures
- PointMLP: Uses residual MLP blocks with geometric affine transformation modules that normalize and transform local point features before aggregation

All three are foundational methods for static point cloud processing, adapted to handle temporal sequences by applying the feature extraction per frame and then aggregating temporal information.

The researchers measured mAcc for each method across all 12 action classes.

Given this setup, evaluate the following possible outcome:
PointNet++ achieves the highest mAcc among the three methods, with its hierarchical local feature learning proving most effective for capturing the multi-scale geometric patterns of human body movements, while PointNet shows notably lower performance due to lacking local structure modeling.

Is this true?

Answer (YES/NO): NO